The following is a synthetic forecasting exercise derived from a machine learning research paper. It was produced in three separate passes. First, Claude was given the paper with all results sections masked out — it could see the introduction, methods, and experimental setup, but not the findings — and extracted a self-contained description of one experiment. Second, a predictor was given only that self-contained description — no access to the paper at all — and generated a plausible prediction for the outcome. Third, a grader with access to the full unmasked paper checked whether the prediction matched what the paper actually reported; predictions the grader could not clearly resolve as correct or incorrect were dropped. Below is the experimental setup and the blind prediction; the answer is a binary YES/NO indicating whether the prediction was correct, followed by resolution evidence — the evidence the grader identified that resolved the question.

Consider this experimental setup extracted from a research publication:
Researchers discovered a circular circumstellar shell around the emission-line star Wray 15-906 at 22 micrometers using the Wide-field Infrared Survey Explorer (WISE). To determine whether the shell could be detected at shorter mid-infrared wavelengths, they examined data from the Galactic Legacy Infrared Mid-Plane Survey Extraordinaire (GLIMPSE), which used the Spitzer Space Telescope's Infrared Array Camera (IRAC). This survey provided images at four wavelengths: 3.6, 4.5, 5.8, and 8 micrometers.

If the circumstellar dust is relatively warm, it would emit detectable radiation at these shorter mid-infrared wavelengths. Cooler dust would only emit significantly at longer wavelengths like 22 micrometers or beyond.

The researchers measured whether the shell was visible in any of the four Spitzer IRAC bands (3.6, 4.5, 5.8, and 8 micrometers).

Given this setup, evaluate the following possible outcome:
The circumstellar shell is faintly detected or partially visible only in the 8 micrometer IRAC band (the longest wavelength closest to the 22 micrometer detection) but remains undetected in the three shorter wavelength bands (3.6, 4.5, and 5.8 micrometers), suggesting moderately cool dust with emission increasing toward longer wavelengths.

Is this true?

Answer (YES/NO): NO